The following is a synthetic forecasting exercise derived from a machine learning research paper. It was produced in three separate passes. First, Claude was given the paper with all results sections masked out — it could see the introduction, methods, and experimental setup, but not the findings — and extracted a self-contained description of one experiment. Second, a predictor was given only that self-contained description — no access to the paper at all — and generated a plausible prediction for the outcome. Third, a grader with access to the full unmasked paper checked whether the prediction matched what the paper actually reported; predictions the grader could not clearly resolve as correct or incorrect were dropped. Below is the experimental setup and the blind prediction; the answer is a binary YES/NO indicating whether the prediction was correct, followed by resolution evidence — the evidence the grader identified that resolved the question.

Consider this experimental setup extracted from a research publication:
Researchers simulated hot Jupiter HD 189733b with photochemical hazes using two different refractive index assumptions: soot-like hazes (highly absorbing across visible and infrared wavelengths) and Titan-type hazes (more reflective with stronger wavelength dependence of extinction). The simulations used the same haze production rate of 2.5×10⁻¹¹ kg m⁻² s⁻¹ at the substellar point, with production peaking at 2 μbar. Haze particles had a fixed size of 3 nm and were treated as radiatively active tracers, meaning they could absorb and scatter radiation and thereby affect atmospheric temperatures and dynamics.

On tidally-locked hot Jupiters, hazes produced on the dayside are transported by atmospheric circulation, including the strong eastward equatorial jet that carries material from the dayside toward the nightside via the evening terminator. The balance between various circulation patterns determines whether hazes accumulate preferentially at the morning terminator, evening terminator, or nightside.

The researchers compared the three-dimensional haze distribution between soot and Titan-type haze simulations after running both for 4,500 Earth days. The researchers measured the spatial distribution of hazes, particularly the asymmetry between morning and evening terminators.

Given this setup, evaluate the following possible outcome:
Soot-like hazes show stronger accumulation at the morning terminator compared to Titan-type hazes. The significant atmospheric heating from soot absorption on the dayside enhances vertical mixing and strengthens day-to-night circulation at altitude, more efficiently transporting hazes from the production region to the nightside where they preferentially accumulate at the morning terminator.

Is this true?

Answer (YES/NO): NO